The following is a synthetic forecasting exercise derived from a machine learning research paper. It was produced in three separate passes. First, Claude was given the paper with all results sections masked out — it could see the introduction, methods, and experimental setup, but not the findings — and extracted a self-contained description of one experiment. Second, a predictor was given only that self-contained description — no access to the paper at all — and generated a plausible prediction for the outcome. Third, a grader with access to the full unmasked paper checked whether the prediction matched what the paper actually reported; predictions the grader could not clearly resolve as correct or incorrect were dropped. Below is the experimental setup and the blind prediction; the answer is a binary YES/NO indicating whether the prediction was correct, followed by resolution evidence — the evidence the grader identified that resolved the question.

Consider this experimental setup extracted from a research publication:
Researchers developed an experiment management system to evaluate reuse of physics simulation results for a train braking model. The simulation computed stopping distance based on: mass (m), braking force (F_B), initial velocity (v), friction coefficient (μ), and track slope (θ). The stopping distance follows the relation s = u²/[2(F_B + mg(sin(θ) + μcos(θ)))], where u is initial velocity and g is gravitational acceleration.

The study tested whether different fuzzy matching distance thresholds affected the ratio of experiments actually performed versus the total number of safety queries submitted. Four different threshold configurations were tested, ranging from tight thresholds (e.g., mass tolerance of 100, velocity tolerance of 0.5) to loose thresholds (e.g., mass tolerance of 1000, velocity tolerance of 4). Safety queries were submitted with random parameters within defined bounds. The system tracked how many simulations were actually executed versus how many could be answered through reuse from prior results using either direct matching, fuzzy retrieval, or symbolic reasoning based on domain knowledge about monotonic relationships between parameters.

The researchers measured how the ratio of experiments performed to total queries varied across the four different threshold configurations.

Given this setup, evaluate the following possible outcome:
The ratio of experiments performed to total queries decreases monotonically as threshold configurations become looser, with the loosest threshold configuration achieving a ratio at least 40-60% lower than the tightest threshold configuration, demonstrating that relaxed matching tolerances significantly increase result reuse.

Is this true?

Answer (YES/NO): NO